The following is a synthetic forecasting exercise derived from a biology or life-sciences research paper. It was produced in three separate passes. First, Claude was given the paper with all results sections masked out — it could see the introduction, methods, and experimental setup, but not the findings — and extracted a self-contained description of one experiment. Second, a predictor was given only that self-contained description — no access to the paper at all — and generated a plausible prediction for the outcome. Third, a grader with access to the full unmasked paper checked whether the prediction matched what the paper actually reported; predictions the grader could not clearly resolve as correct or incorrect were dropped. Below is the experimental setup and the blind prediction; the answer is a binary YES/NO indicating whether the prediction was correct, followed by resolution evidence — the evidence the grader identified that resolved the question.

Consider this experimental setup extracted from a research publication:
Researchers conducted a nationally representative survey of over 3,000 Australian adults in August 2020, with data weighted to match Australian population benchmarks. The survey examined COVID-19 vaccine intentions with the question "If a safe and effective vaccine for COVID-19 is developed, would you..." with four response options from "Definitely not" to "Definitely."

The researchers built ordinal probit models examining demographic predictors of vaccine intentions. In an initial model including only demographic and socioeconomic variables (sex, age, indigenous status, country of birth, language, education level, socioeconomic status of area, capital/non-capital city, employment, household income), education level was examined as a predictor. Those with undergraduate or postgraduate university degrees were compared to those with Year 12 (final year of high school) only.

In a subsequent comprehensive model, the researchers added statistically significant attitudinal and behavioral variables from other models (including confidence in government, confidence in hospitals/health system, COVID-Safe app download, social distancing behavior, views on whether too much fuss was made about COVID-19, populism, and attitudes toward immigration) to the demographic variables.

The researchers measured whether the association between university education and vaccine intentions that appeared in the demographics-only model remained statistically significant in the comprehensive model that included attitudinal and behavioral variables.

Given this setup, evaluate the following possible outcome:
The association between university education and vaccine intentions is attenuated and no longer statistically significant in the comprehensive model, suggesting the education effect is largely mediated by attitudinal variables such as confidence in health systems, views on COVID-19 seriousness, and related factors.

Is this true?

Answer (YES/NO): YES